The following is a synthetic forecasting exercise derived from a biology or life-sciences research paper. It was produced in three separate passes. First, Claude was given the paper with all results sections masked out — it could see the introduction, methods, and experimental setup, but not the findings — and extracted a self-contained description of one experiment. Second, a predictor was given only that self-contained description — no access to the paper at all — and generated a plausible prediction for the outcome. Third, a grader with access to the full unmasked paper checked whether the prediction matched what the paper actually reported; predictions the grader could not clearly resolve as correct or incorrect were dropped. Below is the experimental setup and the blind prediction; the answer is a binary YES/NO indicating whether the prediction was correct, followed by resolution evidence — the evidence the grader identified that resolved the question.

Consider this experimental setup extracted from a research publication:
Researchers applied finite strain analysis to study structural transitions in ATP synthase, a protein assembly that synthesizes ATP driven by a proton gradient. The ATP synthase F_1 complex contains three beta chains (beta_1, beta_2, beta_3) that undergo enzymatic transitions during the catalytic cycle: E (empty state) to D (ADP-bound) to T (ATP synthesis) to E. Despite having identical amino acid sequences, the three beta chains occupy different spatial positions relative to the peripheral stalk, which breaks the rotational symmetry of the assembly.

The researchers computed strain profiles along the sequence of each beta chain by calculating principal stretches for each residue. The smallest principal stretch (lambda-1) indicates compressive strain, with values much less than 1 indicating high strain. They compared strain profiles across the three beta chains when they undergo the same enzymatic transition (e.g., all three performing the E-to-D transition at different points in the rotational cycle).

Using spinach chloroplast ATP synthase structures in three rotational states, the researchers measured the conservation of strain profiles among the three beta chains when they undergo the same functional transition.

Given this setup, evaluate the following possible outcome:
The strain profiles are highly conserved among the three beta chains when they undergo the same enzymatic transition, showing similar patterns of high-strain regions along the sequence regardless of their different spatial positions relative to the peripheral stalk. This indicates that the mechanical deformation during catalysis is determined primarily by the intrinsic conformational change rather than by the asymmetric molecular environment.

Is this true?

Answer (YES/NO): YES